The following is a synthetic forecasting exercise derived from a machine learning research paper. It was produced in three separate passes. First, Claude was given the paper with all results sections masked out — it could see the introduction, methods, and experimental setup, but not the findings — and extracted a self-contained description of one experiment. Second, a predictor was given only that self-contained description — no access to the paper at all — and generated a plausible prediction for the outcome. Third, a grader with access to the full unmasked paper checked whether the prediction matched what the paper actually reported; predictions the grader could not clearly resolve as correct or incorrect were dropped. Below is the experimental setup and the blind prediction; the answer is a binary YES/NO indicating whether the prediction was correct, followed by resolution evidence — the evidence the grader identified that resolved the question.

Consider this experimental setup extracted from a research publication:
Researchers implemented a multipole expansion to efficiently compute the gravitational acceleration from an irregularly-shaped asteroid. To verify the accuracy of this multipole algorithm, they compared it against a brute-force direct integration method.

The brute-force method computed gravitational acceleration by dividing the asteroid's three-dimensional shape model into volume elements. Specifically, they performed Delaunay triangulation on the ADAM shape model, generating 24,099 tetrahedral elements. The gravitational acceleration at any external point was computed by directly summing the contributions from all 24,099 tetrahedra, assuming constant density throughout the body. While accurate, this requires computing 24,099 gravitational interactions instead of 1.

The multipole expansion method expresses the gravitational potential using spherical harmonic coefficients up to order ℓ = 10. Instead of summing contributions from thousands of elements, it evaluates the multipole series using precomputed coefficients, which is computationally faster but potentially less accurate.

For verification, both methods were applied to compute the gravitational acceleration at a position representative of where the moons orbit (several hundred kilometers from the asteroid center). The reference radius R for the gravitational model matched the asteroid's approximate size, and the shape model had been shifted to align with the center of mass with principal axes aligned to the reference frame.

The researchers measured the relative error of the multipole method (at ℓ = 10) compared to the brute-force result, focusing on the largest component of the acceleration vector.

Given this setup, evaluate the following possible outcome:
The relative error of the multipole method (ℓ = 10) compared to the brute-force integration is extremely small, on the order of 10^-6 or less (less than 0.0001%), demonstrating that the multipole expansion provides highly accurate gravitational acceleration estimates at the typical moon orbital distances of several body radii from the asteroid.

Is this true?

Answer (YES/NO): YES